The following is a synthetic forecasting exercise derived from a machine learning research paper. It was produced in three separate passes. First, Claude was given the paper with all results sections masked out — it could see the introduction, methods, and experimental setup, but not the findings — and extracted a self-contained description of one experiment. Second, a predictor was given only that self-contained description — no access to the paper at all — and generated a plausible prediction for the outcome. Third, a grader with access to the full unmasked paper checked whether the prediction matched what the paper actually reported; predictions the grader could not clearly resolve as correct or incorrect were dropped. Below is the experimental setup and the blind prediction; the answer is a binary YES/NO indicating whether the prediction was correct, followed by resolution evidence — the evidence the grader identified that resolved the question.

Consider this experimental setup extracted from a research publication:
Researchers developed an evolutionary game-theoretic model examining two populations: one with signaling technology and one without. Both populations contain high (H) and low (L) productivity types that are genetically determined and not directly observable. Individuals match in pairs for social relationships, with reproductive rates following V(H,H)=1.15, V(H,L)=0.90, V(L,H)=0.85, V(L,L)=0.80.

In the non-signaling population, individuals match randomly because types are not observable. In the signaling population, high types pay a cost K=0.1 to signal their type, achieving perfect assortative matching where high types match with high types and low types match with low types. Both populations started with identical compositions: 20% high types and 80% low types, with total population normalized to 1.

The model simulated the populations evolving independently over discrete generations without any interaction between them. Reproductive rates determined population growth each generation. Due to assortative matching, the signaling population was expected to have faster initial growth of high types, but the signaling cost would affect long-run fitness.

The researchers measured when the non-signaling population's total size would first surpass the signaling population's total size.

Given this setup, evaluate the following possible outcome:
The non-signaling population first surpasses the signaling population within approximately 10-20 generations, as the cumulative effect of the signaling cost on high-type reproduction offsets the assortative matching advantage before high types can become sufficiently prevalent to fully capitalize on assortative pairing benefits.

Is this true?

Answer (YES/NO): NO